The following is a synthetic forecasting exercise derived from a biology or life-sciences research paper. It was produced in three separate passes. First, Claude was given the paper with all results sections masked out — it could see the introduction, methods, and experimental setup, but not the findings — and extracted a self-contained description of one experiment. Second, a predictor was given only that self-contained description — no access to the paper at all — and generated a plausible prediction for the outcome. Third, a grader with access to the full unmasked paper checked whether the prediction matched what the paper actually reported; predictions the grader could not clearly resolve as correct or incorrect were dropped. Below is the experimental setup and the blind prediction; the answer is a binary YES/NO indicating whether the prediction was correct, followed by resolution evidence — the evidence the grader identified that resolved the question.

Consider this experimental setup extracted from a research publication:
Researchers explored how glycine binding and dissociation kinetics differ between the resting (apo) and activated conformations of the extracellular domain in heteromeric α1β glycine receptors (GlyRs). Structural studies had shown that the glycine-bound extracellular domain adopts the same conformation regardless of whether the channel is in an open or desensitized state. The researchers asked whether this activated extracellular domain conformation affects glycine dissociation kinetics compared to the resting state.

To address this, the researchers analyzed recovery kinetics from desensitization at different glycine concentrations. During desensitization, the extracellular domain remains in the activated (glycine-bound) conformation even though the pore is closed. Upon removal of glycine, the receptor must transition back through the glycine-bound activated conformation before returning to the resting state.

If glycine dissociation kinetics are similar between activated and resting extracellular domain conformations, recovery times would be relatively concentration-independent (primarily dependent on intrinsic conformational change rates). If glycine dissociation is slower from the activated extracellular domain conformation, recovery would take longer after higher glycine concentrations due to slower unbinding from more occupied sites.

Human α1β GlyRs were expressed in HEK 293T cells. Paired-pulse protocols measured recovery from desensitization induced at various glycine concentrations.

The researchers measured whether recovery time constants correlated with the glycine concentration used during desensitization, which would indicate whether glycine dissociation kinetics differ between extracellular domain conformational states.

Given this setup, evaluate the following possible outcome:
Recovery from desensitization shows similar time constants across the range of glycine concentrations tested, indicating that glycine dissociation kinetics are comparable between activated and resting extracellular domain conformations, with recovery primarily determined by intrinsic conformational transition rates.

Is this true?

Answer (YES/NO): NO